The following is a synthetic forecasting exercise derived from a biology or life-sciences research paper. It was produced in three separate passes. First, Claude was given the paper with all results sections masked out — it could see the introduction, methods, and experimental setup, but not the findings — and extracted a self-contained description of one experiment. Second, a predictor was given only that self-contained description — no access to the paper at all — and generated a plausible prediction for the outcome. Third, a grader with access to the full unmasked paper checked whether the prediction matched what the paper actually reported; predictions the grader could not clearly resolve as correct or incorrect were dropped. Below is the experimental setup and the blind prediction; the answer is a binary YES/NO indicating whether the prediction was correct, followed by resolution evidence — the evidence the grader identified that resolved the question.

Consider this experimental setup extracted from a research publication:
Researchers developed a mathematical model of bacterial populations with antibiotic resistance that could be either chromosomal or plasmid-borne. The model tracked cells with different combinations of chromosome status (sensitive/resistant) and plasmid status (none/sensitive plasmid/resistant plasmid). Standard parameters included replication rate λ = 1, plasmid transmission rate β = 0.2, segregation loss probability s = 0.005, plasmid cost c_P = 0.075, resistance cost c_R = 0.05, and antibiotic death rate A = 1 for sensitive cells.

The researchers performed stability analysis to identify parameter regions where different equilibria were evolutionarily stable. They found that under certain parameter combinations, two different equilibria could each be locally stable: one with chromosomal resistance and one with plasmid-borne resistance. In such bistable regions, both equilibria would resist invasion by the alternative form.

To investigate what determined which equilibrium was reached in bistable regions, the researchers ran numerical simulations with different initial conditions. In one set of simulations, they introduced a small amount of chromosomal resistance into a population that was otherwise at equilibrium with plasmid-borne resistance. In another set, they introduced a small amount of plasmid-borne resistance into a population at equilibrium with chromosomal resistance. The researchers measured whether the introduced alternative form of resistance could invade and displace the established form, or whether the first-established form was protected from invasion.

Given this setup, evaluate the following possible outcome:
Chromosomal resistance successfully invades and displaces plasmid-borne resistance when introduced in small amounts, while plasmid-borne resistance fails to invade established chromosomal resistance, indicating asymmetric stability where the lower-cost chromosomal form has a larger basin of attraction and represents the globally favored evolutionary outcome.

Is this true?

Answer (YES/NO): NO